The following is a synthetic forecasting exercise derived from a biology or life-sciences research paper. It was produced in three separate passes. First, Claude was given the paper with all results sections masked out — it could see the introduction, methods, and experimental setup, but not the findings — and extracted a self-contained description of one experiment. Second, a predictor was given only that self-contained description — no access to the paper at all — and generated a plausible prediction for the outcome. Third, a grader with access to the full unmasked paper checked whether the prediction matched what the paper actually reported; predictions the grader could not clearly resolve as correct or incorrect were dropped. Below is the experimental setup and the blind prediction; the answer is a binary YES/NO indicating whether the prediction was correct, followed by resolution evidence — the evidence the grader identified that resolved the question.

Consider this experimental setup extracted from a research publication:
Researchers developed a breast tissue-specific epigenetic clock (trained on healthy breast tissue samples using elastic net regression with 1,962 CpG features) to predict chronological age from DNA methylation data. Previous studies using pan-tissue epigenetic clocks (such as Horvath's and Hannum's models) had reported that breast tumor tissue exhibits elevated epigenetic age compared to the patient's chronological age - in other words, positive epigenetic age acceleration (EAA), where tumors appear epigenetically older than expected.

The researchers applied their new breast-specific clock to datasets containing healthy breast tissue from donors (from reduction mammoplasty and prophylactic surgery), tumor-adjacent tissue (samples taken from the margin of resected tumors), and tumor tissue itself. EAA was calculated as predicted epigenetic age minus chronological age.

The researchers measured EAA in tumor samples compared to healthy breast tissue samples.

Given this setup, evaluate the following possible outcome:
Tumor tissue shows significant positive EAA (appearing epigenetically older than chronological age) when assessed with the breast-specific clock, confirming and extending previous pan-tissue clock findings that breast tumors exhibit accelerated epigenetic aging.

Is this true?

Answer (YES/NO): NO